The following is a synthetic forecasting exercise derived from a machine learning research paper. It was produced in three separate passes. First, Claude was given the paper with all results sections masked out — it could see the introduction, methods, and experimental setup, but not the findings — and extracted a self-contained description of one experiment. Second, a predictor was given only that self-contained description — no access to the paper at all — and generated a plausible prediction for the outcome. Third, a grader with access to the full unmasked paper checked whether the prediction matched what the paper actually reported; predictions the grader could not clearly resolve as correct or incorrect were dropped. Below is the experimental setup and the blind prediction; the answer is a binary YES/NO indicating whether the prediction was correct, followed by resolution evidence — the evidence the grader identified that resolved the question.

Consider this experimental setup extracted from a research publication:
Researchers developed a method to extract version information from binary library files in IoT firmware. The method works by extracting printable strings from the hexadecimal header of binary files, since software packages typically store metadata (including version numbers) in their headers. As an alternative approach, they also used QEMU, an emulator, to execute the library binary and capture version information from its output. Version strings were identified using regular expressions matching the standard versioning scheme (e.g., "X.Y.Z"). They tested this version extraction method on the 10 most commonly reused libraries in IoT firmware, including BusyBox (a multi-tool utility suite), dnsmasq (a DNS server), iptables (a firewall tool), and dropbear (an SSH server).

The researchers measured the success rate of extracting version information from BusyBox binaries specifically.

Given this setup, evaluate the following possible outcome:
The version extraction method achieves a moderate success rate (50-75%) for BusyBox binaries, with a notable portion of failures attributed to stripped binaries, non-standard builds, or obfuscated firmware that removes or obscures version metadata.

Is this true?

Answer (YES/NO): NO